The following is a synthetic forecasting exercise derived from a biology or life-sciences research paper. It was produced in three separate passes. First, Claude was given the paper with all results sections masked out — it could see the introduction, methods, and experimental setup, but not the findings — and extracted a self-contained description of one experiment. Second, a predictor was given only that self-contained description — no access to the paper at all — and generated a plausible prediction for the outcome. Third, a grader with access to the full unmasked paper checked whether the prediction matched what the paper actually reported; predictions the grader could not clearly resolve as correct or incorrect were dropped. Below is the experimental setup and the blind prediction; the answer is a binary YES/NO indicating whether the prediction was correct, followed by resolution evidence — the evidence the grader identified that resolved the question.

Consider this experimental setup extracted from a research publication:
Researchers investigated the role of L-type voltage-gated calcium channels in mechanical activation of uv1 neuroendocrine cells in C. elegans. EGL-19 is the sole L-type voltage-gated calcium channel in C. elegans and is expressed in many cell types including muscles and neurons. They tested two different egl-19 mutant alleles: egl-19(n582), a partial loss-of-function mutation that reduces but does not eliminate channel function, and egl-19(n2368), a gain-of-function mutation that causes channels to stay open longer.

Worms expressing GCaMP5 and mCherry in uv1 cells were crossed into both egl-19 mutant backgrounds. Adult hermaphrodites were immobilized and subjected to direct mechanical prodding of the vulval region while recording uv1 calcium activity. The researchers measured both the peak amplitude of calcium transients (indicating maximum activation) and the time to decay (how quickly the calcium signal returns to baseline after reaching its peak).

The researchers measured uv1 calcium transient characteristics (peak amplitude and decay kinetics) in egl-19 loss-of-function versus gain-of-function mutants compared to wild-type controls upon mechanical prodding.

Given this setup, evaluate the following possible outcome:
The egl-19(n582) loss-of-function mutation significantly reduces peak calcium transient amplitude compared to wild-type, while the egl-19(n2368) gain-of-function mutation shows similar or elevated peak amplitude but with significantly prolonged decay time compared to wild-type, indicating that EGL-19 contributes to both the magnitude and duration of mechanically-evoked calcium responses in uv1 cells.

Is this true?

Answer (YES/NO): YES